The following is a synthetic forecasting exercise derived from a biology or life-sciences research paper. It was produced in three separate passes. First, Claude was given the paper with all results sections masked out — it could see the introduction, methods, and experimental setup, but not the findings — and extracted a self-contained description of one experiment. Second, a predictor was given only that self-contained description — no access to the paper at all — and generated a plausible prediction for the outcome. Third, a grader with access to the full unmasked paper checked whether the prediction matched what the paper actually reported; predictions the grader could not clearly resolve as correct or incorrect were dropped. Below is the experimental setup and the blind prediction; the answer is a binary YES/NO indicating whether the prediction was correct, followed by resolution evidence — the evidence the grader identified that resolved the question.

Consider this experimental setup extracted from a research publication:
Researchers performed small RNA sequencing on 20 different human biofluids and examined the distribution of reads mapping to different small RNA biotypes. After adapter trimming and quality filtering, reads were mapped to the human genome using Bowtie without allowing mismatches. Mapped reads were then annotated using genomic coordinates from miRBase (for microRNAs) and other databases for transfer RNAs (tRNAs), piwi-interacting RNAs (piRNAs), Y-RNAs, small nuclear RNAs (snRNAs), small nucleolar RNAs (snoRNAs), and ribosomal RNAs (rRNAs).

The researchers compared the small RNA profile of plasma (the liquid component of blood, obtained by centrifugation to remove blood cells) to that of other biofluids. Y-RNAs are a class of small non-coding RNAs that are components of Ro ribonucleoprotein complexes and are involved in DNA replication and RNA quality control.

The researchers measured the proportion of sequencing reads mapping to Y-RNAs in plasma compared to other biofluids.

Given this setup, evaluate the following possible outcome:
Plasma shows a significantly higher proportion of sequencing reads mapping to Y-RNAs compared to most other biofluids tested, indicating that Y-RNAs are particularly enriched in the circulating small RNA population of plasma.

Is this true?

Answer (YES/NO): YES